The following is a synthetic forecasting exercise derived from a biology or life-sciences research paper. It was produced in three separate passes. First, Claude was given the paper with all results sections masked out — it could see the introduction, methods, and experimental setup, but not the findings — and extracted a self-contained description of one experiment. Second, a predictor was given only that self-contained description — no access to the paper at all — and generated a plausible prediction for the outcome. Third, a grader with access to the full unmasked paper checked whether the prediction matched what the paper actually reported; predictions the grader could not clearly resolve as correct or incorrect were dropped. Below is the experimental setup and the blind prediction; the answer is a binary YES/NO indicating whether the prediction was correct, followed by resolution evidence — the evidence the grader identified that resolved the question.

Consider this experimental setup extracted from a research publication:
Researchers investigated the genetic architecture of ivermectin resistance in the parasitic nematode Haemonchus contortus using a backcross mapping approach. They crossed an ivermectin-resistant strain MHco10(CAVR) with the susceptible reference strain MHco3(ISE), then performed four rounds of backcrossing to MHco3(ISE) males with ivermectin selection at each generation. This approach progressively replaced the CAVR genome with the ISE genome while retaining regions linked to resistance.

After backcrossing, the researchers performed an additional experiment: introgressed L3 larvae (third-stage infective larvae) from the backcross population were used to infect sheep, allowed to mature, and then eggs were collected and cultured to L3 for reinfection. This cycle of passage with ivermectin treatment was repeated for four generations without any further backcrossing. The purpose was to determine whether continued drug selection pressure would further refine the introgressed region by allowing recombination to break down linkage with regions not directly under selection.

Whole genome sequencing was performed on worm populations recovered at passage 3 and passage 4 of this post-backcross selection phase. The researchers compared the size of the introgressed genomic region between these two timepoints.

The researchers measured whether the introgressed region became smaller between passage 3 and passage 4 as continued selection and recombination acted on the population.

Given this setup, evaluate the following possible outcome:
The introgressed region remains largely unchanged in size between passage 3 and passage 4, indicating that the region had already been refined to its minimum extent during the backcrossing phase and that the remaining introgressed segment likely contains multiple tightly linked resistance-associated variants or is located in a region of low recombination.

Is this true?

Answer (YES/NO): YES